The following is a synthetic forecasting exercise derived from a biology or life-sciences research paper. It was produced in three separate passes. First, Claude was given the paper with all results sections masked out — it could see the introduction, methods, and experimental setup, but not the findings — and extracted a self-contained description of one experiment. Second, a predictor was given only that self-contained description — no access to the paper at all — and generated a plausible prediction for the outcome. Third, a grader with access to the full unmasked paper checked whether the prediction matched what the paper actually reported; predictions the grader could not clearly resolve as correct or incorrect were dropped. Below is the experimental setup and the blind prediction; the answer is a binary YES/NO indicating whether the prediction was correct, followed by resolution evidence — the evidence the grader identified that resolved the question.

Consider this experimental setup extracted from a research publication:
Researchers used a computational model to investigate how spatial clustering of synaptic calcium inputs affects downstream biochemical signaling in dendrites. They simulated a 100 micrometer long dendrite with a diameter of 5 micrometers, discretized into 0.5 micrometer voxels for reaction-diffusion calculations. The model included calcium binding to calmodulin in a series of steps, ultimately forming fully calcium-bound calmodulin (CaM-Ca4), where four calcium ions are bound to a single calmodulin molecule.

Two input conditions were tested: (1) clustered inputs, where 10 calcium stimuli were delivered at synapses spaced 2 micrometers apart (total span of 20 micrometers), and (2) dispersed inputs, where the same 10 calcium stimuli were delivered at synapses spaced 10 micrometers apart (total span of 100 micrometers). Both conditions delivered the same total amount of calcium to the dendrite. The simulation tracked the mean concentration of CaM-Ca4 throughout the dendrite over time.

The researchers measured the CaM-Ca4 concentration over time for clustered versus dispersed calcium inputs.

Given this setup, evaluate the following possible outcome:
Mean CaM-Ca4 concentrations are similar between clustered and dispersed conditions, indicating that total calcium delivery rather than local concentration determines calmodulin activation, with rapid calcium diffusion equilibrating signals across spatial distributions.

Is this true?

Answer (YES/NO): NO